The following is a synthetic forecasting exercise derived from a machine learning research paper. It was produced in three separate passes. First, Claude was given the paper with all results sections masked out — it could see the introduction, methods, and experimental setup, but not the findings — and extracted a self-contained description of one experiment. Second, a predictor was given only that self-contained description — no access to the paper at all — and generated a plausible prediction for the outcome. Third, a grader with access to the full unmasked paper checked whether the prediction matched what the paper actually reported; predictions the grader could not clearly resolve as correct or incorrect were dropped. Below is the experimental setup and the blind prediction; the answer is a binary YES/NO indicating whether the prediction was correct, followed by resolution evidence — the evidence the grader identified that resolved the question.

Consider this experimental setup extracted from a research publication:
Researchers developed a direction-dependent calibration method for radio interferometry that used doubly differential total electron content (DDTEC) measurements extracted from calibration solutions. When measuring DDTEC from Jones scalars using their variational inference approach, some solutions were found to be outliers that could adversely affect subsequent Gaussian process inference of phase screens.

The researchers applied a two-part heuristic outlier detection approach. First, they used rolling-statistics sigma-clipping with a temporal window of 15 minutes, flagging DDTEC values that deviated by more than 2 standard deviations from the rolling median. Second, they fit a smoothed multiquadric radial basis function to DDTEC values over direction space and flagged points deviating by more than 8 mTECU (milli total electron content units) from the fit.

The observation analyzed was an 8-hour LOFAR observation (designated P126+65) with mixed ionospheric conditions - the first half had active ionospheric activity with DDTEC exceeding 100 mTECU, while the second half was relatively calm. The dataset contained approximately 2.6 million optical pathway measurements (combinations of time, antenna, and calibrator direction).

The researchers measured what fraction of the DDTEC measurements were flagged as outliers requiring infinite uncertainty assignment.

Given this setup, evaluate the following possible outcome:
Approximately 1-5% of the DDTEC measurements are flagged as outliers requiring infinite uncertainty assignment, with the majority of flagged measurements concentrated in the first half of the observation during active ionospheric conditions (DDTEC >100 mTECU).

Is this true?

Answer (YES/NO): NO